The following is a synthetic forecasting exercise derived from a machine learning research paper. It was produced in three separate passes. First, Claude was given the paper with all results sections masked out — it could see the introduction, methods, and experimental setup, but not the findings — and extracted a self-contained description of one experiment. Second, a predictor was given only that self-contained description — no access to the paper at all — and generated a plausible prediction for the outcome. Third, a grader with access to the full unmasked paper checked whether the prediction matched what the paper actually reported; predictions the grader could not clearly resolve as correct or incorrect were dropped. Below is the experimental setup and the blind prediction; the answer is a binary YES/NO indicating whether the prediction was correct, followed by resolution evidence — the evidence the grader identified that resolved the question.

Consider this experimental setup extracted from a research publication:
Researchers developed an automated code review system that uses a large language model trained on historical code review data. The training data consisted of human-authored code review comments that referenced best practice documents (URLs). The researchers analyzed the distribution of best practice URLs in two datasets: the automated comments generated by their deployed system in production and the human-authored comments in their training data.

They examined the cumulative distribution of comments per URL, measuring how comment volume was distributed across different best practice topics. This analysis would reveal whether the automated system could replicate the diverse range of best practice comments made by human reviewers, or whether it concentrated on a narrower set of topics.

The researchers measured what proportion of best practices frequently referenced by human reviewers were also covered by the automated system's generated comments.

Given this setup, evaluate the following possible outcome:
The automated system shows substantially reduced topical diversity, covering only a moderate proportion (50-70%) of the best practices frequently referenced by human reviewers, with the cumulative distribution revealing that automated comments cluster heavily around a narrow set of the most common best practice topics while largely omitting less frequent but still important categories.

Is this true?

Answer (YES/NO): YES